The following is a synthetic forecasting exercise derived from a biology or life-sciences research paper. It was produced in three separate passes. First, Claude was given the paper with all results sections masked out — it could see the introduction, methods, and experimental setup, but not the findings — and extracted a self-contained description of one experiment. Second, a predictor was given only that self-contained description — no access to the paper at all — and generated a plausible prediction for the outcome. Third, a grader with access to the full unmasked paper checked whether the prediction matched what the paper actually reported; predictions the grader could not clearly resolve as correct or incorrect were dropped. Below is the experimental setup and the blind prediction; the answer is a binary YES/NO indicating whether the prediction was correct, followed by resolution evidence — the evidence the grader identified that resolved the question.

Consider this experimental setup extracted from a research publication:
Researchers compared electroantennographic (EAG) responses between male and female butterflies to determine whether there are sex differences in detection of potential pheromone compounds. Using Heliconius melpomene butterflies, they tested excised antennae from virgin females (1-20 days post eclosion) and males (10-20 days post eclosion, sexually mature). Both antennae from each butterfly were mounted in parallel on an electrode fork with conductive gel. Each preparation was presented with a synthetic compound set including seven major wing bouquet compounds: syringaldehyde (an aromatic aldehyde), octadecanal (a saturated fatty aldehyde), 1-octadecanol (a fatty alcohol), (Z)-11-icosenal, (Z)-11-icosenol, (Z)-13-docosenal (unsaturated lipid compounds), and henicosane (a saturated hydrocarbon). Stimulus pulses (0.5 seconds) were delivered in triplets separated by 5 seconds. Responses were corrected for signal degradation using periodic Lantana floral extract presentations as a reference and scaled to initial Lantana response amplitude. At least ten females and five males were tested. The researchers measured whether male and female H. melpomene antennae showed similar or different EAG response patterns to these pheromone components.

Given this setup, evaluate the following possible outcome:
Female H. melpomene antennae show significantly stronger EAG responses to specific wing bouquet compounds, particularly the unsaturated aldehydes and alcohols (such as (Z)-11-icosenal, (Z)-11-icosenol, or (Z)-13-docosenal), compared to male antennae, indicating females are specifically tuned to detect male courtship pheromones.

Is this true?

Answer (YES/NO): NO